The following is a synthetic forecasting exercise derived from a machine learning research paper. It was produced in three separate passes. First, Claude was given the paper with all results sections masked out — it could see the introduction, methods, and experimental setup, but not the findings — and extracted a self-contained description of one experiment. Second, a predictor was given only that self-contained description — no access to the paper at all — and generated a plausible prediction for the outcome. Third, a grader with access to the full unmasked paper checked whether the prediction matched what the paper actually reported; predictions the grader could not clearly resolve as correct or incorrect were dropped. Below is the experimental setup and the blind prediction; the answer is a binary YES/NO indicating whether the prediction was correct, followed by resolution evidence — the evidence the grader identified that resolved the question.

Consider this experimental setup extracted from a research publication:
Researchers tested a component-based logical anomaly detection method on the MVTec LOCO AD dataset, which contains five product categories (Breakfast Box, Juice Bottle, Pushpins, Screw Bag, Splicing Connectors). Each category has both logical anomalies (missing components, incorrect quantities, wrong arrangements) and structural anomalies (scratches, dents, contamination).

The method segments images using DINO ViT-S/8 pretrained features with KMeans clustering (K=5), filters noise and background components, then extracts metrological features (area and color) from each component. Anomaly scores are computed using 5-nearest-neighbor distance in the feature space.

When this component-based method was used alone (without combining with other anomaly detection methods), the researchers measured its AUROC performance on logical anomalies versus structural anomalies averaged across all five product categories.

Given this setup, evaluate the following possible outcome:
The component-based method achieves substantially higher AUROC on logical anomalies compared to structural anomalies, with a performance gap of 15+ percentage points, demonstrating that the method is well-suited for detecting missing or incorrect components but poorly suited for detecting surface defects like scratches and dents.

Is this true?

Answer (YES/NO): NO